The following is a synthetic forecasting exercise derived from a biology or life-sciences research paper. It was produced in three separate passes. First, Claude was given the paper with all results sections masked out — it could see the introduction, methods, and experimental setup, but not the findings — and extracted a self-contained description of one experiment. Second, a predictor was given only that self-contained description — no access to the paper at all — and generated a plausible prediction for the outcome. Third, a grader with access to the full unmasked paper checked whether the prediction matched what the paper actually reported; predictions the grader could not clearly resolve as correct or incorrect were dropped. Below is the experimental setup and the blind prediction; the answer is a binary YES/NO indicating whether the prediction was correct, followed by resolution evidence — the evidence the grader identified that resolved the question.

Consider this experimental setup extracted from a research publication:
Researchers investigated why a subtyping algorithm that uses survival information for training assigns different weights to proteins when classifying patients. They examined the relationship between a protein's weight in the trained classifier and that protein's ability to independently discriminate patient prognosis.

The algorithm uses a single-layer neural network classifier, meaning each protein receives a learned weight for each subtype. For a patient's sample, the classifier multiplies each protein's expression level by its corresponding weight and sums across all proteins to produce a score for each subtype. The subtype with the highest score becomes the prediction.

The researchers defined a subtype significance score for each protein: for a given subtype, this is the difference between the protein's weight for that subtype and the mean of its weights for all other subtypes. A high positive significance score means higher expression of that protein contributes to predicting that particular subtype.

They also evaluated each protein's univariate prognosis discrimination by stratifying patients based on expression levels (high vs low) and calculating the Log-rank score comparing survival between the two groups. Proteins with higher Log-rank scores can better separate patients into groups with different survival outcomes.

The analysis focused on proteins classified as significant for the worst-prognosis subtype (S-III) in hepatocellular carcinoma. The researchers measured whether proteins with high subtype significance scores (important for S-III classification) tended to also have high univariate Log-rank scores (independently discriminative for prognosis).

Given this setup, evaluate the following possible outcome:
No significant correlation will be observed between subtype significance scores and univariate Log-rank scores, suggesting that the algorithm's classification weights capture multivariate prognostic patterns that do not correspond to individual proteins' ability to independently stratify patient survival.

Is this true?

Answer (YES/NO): NO